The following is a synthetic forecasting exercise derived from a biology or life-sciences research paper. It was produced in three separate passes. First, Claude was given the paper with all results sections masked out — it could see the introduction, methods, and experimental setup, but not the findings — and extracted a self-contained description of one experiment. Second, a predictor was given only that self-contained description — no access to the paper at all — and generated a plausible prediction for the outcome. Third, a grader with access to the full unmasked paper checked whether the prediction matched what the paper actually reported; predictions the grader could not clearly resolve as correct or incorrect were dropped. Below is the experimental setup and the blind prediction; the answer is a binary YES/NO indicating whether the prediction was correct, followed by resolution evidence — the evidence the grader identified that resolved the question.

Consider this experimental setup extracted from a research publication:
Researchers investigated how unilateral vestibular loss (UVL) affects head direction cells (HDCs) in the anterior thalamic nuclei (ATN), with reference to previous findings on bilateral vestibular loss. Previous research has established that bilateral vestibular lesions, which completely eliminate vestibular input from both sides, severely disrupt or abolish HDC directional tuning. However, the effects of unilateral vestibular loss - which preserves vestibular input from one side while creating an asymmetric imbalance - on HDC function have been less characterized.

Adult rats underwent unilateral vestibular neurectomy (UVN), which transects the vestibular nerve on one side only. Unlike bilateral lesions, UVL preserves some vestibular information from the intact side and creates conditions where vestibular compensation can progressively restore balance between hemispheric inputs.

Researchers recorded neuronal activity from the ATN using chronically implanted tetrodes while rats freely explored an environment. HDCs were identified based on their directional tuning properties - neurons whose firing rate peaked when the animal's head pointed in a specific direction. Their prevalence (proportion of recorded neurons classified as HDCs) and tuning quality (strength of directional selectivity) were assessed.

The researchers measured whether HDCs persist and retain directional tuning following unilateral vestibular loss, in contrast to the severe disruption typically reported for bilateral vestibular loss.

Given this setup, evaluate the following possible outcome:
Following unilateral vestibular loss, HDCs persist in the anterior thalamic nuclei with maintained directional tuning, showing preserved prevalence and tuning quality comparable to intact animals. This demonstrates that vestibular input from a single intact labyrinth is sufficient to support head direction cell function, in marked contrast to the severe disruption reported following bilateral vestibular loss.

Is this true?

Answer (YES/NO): NO